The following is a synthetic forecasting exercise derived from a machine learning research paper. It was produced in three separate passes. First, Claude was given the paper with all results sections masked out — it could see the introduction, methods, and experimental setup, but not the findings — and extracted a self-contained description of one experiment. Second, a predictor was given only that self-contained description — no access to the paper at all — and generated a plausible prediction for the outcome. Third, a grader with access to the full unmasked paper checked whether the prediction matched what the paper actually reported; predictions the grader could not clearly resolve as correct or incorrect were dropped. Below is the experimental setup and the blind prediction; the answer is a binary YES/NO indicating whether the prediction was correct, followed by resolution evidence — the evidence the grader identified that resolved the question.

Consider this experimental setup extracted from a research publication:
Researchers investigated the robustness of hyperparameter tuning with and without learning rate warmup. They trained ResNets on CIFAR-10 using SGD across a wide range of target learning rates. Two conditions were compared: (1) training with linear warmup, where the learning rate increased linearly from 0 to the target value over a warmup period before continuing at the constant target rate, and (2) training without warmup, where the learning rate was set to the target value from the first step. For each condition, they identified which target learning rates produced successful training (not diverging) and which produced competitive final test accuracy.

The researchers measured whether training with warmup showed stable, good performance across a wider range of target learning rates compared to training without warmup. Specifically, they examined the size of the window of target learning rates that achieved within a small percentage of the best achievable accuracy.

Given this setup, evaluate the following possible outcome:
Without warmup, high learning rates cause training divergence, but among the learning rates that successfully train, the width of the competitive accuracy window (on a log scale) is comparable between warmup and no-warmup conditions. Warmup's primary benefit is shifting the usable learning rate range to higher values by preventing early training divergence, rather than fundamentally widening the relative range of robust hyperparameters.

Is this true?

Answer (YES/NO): NO